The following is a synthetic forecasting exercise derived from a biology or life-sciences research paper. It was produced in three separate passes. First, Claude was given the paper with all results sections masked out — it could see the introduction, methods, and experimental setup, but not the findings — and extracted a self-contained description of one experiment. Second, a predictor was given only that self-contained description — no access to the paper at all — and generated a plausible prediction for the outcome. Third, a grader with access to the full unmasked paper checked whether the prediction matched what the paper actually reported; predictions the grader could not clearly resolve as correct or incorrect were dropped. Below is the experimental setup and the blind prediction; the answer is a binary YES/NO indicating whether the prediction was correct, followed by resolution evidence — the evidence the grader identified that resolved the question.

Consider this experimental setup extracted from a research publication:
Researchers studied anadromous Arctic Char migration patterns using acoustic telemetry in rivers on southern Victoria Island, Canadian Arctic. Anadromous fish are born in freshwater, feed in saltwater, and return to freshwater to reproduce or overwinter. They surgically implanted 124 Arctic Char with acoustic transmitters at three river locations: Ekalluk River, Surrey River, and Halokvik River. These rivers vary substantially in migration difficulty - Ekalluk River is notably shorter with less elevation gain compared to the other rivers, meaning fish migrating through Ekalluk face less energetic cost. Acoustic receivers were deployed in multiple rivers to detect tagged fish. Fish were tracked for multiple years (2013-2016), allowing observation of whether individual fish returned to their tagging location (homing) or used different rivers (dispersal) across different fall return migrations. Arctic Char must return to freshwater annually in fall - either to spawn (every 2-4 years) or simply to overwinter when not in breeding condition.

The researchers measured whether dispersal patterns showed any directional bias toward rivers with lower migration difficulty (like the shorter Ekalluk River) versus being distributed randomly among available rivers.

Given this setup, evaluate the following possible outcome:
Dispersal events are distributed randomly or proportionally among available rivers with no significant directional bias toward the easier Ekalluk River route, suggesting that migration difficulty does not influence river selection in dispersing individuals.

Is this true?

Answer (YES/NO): NO